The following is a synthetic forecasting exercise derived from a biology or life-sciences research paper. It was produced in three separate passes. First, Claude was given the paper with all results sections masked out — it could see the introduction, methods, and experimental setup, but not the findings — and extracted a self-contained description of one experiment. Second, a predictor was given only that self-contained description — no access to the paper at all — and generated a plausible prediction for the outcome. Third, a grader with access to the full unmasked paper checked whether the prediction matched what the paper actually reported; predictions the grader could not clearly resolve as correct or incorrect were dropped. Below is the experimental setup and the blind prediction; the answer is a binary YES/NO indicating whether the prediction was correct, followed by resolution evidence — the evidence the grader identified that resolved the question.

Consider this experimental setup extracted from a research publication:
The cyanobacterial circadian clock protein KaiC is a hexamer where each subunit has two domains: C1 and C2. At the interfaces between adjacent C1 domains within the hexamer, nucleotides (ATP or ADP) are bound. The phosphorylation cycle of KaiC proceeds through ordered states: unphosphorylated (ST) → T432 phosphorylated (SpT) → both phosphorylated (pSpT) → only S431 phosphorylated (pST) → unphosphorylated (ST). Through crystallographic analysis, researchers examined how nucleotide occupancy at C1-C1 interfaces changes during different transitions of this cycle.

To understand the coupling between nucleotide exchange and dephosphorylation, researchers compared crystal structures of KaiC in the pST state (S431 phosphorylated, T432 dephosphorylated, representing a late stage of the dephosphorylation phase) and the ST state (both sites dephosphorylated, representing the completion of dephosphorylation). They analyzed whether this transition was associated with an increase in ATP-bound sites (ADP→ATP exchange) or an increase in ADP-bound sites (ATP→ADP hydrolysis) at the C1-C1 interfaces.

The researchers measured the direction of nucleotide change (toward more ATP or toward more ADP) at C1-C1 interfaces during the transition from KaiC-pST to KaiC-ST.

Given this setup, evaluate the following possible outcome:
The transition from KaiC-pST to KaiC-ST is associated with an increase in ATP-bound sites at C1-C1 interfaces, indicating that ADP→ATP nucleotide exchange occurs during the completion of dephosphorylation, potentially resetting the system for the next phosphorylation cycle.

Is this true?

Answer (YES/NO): YES